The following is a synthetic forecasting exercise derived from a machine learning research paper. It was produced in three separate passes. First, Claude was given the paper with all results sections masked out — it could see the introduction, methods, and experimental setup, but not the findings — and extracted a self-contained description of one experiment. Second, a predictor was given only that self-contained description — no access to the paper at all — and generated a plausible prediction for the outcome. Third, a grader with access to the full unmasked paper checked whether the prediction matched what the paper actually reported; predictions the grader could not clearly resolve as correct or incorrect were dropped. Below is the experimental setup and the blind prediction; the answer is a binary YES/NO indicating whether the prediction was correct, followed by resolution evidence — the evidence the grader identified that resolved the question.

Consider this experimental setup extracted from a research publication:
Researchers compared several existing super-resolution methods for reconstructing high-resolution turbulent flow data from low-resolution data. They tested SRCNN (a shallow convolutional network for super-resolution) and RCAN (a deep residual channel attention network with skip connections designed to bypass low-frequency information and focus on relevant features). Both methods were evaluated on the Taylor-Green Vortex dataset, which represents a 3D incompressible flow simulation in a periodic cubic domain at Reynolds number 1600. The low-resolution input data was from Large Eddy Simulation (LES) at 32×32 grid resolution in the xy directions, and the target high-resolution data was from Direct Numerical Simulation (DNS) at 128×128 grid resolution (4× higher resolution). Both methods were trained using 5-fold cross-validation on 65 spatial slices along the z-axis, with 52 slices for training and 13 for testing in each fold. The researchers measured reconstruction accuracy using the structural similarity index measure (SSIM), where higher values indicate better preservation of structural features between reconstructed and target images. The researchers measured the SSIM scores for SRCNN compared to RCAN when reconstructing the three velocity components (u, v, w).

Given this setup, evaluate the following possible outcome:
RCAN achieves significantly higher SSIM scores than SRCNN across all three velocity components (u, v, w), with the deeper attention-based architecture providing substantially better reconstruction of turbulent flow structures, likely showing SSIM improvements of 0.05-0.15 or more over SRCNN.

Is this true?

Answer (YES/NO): NO